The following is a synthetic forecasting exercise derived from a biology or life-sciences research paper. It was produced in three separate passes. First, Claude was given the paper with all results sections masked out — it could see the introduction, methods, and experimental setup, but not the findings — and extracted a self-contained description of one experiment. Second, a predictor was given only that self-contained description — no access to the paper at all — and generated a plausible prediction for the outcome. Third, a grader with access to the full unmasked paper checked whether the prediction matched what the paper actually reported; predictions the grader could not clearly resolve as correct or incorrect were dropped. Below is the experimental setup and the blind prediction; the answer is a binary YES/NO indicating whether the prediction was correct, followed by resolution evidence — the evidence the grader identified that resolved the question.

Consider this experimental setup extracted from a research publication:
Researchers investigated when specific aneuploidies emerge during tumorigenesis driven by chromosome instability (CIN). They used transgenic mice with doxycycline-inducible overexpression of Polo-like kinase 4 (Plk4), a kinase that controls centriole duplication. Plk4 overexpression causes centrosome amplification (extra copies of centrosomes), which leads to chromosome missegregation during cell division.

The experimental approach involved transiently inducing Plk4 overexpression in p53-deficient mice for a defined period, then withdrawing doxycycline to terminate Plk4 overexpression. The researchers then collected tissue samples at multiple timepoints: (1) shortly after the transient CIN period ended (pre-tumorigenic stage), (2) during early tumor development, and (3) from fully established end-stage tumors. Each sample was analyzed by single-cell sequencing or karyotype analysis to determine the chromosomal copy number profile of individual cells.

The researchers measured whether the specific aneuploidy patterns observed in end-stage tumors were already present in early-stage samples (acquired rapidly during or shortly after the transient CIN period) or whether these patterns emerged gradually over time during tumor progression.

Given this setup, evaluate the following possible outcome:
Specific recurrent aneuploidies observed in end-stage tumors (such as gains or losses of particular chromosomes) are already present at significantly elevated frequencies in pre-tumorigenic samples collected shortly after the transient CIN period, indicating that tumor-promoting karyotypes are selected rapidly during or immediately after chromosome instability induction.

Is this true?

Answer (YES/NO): NO